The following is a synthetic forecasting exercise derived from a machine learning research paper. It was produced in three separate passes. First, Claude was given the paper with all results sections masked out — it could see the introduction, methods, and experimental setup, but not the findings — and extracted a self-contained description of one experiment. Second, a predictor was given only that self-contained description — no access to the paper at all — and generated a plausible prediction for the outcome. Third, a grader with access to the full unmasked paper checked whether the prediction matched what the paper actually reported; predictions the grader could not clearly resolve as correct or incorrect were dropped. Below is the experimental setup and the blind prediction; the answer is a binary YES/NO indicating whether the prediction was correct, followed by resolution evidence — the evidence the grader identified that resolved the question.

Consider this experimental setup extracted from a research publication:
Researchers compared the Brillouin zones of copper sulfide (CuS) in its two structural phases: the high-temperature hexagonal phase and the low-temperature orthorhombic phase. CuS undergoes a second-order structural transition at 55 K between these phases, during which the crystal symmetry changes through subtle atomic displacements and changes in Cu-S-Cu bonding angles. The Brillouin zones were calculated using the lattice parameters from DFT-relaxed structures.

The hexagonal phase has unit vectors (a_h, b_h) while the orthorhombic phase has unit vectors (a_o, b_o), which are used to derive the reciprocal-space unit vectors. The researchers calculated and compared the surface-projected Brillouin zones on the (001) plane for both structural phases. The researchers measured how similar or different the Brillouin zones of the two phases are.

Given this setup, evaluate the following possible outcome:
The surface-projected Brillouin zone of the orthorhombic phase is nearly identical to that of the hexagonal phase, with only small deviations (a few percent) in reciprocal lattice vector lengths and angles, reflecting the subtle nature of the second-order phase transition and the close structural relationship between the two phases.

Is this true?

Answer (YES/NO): YES